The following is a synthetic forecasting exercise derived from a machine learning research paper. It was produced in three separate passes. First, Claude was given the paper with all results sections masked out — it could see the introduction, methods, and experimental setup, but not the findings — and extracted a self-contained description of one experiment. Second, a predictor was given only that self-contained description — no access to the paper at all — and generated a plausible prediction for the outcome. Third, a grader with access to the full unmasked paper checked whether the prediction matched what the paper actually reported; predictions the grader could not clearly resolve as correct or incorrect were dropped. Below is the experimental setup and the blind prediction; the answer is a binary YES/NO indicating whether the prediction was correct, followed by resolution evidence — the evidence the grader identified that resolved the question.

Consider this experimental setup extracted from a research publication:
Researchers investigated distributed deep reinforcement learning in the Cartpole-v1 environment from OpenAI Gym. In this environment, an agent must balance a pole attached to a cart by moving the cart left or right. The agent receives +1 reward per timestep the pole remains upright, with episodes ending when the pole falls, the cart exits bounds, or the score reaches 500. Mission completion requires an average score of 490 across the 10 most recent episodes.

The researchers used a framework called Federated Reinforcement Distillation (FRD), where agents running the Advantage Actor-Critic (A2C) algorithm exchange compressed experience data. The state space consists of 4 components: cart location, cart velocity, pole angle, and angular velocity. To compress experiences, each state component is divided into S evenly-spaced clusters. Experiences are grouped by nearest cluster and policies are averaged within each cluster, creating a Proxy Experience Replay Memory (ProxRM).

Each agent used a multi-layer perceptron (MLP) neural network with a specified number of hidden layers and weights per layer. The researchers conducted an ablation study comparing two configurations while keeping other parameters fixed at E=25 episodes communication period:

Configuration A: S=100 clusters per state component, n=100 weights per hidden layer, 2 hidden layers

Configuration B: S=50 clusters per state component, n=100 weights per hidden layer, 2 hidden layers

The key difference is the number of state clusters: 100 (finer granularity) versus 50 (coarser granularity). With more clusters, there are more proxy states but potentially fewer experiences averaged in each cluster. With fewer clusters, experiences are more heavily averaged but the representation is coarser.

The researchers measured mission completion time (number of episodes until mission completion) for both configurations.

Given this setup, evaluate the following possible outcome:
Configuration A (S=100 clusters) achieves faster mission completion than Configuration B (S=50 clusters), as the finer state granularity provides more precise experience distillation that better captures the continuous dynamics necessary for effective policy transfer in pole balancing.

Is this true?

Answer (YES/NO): YES